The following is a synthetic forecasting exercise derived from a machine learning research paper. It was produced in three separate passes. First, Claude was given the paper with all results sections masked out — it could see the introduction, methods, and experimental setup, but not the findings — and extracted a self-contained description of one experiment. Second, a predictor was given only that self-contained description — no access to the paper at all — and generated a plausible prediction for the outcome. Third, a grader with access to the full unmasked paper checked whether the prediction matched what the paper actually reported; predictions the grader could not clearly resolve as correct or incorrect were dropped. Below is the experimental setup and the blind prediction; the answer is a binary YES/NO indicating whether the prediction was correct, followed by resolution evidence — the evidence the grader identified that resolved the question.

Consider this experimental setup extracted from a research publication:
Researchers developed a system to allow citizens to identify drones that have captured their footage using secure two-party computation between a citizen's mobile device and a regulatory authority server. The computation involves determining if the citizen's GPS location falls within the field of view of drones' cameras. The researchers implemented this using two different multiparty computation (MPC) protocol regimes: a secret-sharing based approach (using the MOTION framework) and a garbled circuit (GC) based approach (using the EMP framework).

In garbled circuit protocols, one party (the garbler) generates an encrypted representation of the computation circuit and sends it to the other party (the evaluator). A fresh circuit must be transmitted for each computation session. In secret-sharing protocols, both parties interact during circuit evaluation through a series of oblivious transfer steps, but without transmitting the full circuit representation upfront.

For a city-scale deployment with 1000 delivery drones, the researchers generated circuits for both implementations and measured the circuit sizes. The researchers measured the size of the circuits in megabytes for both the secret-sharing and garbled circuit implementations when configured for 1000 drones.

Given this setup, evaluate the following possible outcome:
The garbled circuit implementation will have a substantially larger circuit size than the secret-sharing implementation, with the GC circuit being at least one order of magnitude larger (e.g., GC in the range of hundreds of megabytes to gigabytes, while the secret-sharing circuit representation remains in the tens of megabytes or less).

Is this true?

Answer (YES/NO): YES